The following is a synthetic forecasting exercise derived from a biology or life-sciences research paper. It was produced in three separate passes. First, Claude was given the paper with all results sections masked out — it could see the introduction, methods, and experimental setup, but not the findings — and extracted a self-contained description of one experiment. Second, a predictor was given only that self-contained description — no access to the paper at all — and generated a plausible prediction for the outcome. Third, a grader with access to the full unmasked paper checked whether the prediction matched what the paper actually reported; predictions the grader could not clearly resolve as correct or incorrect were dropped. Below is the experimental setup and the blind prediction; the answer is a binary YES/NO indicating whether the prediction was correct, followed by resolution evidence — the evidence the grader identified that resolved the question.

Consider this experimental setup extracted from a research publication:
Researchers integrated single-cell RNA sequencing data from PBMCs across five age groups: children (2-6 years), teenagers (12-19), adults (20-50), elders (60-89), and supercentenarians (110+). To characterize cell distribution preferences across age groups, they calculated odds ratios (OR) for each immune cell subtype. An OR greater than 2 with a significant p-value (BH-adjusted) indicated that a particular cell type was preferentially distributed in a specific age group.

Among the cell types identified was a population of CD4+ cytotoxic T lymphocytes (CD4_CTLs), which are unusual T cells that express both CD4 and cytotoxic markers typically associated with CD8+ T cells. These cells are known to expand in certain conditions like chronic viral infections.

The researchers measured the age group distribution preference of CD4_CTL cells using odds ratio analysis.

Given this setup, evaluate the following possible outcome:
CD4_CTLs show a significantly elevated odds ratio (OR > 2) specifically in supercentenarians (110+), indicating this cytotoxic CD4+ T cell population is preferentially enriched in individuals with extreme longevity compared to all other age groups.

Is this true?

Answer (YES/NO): YES